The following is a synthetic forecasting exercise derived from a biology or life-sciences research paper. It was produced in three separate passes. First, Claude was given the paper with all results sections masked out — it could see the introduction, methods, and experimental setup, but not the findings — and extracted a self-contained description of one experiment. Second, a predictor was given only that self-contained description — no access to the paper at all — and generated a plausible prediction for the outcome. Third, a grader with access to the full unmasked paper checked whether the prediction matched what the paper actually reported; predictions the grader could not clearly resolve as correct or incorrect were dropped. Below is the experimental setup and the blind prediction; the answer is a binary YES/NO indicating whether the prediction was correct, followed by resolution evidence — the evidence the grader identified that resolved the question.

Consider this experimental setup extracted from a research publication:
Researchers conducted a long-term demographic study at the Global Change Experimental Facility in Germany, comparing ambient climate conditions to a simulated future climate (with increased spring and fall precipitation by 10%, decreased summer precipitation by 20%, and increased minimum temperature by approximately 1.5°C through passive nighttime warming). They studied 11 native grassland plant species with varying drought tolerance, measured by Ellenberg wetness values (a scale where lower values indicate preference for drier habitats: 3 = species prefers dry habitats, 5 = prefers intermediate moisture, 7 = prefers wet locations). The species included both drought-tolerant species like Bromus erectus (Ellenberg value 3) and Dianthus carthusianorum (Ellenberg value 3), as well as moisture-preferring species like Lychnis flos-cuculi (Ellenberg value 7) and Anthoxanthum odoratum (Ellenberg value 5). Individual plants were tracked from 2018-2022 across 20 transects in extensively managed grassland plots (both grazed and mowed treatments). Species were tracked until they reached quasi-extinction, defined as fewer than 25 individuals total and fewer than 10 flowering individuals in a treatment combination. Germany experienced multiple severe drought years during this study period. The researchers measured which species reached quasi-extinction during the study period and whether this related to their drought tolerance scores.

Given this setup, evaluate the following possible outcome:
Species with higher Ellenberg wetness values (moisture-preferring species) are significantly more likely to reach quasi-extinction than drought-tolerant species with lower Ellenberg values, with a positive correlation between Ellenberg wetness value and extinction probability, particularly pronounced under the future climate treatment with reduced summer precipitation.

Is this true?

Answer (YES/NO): NO